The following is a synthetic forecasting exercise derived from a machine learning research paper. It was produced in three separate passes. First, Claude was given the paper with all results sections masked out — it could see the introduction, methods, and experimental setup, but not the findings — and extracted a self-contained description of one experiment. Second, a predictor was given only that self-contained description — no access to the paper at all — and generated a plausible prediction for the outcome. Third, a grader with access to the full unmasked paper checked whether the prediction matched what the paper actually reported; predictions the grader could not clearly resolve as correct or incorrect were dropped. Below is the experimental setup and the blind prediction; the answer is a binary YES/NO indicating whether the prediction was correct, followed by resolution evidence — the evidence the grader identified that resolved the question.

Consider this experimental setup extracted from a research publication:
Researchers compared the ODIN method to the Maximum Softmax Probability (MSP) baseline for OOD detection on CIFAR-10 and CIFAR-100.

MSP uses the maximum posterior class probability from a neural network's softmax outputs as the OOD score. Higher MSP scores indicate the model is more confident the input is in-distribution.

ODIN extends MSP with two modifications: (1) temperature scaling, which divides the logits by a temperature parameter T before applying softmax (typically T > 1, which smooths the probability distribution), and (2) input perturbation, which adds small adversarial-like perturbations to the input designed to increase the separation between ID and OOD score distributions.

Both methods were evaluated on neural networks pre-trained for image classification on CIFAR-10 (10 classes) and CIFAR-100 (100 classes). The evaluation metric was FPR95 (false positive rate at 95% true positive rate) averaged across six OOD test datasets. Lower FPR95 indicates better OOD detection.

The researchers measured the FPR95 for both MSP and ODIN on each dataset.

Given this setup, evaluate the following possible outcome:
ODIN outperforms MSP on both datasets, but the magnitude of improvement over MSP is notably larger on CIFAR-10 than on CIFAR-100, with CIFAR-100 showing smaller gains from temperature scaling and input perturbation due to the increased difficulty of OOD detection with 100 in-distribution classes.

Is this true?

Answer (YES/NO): YES